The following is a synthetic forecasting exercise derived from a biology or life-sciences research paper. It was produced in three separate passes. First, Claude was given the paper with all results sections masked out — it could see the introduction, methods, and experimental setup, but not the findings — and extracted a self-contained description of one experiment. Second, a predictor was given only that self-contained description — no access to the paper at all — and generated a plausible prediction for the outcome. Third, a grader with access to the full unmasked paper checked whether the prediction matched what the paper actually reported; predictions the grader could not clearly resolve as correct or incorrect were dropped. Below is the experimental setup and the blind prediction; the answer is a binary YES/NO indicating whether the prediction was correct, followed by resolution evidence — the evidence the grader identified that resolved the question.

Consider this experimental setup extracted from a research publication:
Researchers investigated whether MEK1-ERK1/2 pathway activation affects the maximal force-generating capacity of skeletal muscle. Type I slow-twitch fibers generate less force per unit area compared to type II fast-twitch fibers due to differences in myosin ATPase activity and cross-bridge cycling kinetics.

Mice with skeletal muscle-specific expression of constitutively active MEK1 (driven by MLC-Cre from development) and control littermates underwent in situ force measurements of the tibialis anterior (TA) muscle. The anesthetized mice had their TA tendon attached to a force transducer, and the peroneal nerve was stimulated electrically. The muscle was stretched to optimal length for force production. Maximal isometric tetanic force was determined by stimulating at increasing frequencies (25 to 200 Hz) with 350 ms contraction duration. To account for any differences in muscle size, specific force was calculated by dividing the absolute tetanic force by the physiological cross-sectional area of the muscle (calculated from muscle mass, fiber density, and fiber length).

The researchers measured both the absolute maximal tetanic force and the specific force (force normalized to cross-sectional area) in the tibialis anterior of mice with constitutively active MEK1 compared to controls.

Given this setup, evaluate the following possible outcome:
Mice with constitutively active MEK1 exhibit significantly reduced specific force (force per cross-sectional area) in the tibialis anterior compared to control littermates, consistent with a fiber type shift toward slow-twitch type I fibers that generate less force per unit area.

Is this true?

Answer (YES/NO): YES